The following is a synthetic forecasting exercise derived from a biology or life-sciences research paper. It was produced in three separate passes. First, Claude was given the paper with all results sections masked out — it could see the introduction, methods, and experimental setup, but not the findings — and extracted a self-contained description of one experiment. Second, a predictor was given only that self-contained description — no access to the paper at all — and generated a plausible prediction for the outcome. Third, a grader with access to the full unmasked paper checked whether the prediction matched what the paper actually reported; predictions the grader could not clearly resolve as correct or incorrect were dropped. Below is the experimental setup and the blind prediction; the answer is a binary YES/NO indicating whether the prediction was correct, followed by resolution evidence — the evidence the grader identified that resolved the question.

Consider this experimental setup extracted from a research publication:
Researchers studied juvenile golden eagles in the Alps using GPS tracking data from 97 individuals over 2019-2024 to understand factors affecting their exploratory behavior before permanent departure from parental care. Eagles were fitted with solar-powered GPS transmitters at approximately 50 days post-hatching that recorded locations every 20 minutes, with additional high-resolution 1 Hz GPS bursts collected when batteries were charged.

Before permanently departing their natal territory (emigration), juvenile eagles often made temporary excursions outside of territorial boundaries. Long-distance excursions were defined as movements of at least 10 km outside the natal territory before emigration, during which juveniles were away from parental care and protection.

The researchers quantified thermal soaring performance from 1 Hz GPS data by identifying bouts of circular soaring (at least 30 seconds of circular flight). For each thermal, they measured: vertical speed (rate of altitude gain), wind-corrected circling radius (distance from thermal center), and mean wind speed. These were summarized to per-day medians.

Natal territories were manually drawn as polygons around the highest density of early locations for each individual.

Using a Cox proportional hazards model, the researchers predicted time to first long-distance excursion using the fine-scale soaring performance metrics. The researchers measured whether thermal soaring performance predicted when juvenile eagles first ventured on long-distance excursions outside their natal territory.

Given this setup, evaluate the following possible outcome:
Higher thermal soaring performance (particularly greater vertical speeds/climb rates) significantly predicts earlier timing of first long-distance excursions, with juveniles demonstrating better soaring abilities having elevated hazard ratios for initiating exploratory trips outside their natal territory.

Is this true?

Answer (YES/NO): NO